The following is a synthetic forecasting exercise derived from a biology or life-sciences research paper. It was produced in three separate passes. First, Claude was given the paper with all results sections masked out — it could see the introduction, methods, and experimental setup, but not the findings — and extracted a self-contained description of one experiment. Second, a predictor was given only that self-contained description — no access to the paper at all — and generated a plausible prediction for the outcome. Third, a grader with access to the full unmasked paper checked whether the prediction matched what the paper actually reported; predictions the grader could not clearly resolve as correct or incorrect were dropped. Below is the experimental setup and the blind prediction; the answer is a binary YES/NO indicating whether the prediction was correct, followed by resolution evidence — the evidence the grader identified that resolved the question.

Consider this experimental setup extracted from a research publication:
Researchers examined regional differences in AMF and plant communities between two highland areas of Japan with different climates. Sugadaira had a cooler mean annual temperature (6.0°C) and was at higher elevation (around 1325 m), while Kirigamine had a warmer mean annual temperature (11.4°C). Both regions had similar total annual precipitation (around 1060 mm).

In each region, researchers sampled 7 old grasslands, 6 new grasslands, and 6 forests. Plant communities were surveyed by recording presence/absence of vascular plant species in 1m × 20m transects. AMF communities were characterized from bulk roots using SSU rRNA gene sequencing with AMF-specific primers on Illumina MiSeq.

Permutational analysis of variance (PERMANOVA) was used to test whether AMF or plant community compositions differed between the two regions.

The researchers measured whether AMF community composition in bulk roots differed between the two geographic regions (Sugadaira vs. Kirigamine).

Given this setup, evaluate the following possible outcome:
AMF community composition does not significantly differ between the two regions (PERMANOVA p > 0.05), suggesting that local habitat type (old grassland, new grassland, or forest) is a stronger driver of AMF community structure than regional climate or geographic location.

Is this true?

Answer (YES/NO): YES